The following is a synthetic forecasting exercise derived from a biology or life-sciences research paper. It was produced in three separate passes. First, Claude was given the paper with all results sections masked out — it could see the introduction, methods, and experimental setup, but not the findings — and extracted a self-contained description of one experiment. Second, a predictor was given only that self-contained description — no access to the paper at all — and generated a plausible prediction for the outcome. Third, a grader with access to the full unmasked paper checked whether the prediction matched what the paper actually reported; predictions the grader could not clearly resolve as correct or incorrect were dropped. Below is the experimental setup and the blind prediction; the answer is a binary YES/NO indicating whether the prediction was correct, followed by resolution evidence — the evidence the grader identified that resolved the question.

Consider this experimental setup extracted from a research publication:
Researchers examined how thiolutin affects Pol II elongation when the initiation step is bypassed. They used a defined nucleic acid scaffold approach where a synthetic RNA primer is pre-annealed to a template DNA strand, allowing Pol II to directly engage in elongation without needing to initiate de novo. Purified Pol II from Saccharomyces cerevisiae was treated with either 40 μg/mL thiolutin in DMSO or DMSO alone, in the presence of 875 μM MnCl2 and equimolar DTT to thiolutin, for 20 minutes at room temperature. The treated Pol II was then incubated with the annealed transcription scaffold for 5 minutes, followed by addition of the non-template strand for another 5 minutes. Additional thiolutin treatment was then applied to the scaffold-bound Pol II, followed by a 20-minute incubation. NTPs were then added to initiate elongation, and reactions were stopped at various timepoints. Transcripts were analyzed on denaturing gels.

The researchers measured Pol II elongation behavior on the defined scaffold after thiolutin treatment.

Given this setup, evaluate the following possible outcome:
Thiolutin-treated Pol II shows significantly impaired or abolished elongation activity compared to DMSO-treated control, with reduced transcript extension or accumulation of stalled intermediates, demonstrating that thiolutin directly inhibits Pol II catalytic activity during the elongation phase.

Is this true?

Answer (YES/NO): NO